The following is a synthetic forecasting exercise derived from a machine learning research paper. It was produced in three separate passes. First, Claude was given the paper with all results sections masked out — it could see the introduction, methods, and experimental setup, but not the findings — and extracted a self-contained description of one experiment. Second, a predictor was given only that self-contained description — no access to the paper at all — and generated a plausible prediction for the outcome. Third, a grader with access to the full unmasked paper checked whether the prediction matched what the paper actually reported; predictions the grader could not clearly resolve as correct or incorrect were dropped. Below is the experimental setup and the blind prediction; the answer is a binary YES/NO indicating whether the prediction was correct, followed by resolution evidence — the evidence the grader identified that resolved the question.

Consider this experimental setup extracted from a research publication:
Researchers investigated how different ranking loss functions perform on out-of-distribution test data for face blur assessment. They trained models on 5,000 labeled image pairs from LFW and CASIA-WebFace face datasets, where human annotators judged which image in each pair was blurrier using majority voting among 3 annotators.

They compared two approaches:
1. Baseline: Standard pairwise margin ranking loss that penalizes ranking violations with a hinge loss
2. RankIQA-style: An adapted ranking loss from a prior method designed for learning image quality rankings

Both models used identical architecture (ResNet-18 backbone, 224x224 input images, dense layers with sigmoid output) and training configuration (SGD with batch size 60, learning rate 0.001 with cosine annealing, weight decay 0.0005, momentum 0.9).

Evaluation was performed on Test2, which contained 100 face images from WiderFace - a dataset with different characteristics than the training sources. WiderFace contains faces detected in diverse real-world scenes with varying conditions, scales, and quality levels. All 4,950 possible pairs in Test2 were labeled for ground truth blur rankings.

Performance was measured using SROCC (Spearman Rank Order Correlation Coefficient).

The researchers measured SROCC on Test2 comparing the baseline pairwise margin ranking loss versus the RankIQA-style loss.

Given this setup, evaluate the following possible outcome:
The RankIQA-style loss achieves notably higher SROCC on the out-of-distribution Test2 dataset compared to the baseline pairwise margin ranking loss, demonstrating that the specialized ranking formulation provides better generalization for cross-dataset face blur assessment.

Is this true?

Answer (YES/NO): NO